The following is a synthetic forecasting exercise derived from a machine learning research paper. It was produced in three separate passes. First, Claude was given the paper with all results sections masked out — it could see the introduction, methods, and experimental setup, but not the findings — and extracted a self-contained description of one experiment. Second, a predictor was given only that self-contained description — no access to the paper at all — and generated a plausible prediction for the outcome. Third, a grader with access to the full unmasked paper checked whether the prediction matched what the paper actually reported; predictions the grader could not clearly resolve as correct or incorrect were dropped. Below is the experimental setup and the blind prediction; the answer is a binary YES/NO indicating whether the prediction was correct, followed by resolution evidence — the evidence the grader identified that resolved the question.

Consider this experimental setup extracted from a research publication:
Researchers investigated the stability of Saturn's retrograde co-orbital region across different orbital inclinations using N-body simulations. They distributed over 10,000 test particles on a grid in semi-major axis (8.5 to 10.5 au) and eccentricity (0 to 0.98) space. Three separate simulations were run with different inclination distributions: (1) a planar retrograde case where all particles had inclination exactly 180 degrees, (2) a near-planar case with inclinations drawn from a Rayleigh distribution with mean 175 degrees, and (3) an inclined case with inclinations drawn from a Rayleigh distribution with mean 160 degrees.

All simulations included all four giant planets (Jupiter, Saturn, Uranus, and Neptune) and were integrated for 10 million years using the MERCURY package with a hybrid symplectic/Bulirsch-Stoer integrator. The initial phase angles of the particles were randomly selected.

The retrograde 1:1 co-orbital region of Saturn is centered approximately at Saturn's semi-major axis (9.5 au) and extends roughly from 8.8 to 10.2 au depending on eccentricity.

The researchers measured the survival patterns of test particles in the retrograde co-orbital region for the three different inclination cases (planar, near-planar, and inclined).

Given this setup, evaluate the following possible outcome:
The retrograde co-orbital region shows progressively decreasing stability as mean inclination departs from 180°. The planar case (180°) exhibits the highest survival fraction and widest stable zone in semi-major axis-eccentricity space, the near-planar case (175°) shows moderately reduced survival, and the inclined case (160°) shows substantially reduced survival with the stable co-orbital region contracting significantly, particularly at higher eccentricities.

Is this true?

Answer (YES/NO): NO